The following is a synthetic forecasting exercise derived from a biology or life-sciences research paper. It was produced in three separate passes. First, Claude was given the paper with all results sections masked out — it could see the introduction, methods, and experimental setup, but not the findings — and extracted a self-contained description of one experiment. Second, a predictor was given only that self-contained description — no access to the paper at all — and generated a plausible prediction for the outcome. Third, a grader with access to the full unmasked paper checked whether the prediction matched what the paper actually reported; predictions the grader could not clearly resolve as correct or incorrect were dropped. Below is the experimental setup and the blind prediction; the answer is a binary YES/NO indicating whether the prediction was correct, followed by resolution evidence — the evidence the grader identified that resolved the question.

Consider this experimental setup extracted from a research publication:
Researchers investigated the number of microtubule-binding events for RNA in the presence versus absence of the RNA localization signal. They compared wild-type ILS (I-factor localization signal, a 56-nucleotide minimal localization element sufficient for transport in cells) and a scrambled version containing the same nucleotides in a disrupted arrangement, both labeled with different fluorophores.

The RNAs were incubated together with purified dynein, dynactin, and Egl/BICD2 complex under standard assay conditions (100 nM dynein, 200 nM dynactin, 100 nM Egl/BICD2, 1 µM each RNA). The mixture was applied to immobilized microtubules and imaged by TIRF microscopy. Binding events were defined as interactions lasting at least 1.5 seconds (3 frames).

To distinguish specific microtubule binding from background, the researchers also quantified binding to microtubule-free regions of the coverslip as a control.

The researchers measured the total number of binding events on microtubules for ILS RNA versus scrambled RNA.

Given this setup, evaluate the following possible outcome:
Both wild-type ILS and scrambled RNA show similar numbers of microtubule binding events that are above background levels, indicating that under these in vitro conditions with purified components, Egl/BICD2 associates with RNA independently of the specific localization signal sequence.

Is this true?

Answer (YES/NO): NO